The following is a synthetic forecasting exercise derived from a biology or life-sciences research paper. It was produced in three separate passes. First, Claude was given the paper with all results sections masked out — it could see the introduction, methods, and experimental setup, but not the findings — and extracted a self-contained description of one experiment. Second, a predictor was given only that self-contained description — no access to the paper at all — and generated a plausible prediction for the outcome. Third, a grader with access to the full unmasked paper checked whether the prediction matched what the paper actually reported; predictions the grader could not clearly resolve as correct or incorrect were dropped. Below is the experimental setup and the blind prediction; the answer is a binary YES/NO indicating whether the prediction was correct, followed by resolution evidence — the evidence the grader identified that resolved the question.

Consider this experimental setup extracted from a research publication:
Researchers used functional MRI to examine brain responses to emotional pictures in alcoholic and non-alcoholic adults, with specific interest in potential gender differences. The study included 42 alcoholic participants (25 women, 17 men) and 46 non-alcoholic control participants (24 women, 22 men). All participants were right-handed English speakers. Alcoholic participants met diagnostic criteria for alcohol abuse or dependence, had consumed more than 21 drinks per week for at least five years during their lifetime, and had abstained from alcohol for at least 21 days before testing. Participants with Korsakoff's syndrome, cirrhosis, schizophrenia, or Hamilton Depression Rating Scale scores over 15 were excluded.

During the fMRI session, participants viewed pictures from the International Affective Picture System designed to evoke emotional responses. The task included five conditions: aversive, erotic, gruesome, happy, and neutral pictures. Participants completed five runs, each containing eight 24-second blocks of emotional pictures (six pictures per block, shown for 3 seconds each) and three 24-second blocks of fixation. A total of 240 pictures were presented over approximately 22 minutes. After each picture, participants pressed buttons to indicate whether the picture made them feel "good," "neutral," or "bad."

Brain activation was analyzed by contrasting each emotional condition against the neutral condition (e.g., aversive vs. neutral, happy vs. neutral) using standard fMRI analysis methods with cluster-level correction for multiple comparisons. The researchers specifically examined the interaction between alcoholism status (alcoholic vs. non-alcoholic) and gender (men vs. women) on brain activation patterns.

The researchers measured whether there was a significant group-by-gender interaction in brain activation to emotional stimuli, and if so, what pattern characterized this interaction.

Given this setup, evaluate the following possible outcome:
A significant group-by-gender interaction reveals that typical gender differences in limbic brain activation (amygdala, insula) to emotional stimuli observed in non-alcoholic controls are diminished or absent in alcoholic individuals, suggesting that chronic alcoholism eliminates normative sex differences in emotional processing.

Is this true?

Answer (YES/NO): NO